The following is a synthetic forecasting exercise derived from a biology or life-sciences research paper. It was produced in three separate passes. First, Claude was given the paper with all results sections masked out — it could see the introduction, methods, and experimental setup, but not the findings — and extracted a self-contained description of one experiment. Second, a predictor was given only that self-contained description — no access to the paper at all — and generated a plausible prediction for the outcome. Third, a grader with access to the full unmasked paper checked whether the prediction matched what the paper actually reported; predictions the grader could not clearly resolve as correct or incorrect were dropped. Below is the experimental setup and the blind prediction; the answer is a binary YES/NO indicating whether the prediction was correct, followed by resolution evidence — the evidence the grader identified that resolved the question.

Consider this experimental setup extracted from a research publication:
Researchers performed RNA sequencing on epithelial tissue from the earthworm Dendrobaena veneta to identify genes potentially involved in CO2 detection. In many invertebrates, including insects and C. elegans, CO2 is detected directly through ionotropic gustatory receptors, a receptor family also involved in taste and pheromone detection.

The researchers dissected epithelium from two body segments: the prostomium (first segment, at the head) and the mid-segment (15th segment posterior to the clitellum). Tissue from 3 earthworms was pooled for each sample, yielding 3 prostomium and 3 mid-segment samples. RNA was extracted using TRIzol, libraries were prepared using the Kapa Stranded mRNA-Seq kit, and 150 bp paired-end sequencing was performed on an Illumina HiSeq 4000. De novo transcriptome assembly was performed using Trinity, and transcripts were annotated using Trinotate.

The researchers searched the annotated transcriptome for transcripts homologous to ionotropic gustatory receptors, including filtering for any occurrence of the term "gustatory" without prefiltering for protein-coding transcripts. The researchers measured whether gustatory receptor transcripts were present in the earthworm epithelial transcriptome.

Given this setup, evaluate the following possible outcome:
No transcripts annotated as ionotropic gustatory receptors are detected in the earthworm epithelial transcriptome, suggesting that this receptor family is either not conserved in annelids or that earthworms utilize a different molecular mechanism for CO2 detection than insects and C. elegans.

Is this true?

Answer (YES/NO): YES